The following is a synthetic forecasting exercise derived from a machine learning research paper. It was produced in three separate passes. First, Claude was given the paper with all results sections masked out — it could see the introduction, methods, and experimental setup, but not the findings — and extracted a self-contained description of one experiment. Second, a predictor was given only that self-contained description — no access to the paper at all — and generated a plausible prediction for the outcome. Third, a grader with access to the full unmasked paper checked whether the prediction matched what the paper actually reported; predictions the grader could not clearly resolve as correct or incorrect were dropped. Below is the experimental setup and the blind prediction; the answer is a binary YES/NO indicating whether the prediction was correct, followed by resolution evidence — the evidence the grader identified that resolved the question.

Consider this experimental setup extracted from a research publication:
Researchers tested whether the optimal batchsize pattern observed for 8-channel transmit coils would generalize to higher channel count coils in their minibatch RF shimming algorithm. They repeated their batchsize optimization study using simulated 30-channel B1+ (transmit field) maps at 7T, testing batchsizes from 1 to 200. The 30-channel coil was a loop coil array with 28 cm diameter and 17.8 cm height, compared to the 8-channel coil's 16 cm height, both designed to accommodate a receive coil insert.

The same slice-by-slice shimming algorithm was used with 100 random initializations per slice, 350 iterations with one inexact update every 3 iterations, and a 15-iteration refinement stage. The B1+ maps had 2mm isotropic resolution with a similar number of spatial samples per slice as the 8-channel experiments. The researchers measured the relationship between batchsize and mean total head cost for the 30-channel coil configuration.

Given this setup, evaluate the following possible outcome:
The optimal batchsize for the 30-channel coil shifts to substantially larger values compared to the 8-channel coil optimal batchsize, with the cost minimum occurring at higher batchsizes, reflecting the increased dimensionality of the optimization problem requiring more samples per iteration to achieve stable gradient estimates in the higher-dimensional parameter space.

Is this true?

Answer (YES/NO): NO